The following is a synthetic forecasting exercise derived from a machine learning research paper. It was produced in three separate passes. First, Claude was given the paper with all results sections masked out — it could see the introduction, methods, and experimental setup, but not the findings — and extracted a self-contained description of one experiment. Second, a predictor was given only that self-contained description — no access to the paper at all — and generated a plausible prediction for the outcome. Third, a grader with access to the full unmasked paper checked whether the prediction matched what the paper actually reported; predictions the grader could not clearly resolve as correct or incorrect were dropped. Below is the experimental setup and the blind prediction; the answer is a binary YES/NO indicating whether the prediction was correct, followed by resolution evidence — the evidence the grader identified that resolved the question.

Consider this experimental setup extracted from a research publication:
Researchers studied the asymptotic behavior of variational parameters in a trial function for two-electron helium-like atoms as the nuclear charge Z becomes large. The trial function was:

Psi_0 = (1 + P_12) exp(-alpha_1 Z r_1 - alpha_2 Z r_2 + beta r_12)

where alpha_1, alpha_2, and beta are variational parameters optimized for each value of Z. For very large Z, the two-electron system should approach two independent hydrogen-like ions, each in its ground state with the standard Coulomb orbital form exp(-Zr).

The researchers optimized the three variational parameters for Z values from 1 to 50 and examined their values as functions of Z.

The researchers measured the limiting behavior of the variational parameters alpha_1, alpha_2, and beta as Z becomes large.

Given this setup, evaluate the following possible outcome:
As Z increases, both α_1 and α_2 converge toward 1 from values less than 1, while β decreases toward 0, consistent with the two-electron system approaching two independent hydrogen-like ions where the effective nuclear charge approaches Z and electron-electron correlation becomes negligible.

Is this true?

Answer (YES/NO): NO